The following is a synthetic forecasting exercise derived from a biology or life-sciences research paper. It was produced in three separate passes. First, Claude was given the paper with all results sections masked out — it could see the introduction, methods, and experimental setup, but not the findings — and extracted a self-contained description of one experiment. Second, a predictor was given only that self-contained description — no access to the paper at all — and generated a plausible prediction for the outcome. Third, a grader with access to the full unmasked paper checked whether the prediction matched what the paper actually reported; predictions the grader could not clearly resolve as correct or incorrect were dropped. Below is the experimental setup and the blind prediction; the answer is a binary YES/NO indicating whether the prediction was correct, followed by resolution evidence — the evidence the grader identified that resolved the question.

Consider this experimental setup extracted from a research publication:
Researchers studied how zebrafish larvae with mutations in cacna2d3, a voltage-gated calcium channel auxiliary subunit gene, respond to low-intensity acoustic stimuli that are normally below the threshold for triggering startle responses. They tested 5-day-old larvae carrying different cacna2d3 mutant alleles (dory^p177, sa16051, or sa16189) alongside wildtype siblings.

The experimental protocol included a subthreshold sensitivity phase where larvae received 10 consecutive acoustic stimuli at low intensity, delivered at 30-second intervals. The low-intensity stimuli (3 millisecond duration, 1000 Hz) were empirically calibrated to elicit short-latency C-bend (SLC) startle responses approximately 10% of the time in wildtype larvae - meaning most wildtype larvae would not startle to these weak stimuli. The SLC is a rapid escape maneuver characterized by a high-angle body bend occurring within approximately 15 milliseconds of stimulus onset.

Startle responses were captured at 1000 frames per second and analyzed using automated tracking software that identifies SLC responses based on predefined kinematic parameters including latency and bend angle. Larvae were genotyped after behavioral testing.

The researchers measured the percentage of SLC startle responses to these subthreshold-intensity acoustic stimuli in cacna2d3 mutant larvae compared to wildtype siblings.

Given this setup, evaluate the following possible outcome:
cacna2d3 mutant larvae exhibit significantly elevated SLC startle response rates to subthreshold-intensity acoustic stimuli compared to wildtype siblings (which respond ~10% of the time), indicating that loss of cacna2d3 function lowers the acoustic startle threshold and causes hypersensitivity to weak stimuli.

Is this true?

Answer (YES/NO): YES